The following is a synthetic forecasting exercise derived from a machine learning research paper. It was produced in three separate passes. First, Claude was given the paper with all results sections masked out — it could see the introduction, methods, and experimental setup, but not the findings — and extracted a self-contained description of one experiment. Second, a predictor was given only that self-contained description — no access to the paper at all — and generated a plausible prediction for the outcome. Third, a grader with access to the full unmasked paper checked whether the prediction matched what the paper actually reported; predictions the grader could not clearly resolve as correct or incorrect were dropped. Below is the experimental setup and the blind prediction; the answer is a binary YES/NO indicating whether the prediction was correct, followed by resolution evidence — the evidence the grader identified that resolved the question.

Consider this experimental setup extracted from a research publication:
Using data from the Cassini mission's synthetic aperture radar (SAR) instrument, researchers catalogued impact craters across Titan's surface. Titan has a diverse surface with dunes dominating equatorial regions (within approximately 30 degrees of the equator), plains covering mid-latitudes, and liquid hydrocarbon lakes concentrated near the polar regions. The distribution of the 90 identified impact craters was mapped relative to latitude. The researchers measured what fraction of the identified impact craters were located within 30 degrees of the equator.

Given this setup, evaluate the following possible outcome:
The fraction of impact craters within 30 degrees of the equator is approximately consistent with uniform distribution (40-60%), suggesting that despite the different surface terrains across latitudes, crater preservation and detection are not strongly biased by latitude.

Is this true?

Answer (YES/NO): NO